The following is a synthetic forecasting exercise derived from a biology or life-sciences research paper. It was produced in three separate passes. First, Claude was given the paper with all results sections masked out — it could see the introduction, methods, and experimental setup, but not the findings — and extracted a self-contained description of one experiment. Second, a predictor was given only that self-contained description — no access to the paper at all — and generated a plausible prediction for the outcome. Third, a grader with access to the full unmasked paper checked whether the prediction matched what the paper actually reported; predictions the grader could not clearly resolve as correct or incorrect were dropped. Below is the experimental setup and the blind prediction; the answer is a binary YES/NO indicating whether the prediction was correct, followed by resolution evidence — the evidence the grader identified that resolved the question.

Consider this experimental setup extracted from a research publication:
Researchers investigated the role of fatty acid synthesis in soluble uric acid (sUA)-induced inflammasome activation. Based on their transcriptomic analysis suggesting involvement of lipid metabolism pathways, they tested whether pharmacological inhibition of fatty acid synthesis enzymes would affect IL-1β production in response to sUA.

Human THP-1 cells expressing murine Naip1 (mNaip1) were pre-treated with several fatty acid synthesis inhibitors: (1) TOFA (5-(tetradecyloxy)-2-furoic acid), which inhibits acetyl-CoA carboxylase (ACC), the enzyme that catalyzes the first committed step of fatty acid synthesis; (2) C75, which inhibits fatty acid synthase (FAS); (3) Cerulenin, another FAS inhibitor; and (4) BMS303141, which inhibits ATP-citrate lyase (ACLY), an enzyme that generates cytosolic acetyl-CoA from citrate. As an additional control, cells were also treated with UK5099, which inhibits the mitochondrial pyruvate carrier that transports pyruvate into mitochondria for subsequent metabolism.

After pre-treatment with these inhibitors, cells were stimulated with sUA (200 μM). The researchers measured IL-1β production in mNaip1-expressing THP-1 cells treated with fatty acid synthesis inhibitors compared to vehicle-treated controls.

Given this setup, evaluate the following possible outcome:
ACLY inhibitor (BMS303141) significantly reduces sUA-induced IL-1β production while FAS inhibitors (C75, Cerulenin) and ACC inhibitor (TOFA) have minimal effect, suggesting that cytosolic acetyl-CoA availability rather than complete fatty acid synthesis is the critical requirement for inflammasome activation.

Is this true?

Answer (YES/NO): NO